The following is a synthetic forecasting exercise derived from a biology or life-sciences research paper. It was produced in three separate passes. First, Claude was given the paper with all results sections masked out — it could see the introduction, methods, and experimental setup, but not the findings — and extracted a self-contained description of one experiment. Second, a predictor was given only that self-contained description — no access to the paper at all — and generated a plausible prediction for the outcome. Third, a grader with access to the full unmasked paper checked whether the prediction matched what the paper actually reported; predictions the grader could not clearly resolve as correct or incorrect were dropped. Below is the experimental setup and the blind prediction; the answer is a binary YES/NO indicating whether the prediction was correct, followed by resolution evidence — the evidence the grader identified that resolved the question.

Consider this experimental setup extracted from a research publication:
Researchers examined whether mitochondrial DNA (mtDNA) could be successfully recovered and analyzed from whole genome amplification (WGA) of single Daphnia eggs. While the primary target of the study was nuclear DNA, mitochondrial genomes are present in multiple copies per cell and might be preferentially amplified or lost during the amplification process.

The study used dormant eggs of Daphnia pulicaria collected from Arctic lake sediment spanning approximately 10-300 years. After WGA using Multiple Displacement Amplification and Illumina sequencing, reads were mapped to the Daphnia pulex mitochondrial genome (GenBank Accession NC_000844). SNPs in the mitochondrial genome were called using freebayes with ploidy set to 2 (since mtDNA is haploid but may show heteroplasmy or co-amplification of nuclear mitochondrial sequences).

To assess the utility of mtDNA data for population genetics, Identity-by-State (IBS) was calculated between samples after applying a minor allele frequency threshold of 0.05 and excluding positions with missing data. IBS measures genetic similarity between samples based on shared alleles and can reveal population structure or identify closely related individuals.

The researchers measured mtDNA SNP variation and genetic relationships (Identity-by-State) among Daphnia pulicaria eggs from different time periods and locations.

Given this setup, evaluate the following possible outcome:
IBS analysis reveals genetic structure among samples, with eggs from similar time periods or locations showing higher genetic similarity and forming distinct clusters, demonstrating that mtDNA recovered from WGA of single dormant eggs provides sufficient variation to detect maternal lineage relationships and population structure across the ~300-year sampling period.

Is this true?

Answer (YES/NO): NO